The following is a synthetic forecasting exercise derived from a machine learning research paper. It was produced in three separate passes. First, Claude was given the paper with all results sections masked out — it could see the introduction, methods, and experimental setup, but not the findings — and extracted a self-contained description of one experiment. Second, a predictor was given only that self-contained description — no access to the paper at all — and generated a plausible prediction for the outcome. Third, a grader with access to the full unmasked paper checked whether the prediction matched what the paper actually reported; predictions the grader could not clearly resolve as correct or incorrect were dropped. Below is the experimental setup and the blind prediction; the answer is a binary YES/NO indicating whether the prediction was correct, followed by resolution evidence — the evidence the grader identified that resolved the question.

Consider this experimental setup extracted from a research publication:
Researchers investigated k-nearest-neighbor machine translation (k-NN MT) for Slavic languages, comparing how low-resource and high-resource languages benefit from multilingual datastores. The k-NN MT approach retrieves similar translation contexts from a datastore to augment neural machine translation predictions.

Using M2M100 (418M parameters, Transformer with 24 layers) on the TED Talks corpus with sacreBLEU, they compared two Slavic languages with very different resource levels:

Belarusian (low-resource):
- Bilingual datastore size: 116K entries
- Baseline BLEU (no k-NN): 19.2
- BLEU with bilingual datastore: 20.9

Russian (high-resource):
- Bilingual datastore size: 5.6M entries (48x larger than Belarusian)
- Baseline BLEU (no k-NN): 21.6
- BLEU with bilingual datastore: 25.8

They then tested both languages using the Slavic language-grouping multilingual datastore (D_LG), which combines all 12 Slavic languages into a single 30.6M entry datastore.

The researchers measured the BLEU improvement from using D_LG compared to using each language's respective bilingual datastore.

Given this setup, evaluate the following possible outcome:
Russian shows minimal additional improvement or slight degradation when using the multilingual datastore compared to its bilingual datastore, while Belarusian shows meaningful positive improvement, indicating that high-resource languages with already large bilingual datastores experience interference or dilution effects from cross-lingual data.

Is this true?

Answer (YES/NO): YES